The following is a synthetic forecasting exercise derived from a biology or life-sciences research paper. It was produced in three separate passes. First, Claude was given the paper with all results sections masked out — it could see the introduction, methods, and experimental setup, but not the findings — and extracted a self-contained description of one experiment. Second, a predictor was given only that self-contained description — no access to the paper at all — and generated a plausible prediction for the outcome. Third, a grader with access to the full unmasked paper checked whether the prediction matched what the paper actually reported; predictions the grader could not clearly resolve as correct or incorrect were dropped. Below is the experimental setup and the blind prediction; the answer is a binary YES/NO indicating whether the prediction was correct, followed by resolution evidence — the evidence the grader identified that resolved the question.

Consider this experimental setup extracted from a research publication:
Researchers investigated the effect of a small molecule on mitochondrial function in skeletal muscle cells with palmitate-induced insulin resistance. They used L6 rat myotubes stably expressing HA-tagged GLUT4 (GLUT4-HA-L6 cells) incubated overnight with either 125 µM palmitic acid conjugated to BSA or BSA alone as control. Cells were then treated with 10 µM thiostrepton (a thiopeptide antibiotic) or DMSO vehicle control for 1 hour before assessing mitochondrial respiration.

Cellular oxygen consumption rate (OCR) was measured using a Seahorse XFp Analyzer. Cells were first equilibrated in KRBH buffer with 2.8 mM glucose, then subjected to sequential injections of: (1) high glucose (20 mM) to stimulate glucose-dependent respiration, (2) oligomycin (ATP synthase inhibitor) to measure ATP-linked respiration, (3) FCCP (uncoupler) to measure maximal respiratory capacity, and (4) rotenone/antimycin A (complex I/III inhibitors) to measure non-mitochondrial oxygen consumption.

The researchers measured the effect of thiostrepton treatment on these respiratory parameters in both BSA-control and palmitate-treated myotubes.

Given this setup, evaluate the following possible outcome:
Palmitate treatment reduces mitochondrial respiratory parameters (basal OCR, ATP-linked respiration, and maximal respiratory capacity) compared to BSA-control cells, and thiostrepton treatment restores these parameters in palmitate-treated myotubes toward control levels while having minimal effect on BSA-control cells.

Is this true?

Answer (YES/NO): NO